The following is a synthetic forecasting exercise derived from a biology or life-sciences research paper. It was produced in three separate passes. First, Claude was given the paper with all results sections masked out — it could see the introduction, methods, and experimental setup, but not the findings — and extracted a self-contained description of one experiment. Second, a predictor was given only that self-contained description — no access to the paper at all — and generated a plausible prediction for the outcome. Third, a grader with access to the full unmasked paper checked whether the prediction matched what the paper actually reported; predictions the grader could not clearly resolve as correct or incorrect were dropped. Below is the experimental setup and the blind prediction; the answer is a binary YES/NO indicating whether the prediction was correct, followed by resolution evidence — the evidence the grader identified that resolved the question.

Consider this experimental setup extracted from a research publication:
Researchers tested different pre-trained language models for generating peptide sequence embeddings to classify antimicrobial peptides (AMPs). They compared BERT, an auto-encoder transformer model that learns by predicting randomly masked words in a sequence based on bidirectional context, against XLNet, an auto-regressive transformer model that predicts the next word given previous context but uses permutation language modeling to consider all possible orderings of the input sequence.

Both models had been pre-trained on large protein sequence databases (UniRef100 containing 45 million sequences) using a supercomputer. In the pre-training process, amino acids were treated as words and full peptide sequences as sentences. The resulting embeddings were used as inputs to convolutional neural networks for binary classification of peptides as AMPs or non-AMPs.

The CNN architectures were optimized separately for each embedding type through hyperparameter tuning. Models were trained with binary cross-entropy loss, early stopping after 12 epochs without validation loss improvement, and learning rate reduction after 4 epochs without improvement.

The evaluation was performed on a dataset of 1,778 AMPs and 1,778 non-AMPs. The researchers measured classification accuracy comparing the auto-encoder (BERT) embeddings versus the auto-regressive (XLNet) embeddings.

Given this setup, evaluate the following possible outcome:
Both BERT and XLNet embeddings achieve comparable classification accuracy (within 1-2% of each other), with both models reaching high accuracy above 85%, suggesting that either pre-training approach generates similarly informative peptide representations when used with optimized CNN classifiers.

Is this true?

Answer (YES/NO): NO